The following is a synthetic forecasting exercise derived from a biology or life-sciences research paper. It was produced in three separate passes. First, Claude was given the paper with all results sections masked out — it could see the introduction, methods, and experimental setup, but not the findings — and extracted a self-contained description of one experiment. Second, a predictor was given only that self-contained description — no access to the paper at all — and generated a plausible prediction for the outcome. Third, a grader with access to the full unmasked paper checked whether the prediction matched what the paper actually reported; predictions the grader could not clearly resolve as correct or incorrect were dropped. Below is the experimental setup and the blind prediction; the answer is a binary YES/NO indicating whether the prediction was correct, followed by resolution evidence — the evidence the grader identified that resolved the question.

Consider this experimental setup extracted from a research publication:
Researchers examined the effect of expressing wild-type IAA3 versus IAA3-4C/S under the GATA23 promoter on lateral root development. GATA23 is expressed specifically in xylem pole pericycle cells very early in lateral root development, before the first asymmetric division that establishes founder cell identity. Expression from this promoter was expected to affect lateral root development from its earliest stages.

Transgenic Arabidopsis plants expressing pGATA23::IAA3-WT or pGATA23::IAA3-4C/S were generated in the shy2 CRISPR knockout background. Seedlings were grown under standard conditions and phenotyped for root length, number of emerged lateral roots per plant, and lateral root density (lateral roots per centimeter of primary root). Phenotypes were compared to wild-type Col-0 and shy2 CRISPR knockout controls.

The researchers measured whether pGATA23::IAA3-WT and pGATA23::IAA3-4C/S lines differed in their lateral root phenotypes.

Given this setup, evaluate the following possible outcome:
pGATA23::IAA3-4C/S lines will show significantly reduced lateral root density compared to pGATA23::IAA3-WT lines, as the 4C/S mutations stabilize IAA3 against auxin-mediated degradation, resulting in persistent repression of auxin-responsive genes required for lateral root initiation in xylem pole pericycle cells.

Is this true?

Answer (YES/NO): NO